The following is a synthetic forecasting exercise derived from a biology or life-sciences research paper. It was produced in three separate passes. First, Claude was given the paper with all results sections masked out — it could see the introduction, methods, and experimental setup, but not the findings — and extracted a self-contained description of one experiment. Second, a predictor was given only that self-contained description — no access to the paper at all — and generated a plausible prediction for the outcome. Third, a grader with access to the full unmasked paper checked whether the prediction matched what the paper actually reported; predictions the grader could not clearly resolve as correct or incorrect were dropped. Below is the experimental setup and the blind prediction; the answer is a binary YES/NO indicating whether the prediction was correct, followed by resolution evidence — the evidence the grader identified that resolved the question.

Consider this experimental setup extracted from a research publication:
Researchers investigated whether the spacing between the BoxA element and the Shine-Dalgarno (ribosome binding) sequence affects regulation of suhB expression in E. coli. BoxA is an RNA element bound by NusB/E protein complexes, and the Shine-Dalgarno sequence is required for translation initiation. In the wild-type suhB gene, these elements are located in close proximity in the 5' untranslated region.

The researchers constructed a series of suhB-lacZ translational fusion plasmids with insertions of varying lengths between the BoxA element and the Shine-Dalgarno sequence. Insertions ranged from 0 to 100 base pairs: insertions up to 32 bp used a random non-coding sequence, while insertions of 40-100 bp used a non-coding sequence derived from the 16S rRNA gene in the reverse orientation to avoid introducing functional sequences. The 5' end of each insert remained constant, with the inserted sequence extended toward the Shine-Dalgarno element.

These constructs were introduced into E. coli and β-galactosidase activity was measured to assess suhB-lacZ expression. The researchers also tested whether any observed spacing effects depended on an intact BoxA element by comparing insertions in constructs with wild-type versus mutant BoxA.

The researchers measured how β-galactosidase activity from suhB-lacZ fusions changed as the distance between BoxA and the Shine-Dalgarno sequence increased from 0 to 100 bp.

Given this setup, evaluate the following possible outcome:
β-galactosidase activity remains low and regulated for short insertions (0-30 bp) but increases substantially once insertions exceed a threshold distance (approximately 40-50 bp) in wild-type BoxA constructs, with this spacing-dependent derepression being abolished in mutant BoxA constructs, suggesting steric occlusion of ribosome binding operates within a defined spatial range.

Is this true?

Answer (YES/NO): NO